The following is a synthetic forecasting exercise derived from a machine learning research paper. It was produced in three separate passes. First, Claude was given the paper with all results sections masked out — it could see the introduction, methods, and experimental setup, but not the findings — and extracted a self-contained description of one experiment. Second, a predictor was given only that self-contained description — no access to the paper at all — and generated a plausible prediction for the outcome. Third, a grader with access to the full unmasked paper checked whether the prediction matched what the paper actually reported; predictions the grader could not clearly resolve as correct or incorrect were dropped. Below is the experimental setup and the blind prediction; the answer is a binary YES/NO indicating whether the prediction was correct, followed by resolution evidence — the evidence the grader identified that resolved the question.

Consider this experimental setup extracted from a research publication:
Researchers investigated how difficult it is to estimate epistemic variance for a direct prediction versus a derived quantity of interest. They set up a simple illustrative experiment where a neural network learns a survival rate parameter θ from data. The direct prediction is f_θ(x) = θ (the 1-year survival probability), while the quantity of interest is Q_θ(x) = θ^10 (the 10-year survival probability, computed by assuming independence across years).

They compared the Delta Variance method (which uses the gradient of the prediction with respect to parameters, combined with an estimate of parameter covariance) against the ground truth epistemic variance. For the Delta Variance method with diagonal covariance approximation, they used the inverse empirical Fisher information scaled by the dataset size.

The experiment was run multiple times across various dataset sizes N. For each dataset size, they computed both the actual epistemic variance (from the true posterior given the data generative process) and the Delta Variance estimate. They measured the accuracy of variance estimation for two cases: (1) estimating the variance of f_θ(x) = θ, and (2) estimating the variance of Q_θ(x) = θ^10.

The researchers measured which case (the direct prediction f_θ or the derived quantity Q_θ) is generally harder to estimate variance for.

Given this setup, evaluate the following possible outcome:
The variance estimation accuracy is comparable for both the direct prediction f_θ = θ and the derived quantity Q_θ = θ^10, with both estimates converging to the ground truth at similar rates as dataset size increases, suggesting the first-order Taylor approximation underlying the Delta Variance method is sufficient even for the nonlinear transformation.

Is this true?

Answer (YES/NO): NO